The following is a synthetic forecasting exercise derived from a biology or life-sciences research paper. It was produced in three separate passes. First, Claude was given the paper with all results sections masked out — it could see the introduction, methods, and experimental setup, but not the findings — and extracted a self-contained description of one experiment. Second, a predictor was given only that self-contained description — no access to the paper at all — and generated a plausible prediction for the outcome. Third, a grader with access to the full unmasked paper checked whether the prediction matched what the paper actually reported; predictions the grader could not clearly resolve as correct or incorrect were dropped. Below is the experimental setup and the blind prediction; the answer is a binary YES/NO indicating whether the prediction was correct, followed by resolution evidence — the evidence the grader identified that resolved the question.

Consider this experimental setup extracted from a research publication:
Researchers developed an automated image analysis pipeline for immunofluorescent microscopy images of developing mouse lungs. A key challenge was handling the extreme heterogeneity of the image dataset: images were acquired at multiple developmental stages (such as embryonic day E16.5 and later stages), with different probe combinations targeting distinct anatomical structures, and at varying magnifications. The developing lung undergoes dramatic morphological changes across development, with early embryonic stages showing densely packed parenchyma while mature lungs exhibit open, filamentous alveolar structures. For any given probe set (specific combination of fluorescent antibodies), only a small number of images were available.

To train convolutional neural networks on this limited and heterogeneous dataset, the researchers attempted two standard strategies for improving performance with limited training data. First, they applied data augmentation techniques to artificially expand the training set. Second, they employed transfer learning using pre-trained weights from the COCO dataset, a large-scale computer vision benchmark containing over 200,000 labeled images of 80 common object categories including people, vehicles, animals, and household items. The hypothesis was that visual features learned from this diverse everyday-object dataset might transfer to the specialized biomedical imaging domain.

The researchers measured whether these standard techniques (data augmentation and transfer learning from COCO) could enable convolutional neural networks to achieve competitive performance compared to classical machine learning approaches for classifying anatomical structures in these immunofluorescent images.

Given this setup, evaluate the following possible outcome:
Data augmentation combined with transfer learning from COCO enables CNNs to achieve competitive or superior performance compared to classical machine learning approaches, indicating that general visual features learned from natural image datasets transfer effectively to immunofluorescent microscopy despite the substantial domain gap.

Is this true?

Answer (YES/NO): NO